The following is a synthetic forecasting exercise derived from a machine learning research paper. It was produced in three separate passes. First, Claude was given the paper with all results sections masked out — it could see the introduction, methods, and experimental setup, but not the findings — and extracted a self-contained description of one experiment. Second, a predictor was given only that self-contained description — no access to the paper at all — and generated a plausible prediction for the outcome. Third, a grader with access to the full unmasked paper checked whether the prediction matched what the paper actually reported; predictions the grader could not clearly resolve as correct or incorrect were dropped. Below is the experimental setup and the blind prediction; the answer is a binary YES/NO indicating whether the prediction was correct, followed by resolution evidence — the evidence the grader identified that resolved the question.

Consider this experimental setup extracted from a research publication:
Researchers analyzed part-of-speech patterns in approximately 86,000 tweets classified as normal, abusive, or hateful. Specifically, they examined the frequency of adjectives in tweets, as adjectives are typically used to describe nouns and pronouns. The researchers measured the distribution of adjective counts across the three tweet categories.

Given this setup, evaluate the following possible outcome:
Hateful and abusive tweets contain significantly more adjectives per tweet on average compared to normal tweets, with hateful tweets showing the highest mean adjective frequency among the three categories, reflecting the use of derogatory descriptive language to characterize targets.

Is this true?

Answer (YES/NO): NO